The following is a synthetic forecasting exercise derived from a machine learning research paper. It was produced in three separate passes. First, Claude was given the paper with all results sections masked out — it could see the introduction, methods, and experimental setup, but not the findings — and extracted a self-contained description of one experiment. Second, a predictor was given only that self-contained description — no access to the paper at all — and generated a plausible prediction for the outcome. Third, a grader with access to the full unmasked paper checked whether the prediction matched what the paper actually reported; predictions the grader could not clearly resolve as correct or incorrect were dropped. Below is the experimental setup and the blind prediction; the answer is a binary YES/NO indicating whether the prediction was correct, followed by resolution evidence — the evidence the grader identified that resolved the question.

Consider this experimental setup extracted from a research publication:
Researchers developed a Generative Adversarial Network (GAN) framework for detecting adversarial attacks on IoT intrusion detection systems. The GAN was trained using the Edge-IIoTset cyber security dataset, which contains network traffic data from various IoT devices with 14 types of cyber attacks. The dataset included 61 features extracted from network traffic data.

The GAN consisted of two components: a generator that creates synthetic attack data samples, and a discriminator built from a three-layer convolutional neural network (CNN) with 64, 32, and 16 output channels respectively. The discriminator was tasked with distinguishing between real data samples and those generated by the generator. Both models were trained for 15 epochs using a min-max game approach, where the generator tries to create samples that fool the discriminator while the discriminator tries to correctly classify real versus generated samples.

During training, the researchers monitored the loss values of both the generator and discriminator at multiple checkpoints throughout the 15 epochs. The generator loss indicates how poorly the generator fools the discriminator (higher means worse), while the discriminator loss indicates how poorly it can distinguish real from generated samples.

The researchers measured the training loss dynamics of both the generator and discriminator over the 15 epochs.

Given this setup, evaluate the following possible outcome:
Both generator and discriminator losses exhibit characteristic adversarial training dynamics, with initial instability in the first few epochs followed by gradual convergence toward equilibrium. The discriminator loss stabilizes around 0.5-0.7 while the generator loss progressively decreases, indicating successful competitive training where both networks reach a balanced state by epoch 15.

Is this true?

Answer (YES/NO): NO